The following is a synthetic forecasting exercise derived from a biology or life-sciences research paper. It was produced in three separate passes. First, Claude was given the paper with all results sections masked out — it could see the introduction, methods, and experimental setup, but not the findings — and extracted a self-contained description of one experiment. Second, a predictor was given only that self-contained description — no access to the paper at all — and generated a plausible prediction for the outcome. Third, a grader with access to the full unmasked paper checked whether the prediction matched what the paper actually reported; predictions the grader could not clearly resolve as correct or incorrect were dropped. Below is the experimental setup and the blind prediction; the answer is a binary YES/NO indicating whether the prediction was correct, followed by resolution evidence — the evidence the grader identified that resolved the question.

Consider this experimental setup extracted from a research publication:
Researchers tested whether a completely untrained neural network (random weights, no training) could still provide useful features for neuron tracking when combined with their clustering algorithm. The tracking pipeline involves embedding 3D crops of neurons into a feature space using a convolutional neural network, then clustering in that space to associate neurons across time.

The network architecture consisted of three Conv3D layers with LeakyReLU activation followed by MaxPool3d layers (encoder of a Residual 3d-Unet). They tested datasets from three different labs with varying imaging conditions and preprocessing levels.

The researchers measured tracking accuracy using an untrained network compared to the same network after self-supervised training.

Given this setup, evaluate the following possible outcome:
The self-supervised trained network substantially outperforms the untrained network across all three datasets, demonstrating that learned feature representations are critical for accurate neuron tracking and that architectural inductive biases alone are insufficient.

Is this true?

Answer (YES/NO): NO